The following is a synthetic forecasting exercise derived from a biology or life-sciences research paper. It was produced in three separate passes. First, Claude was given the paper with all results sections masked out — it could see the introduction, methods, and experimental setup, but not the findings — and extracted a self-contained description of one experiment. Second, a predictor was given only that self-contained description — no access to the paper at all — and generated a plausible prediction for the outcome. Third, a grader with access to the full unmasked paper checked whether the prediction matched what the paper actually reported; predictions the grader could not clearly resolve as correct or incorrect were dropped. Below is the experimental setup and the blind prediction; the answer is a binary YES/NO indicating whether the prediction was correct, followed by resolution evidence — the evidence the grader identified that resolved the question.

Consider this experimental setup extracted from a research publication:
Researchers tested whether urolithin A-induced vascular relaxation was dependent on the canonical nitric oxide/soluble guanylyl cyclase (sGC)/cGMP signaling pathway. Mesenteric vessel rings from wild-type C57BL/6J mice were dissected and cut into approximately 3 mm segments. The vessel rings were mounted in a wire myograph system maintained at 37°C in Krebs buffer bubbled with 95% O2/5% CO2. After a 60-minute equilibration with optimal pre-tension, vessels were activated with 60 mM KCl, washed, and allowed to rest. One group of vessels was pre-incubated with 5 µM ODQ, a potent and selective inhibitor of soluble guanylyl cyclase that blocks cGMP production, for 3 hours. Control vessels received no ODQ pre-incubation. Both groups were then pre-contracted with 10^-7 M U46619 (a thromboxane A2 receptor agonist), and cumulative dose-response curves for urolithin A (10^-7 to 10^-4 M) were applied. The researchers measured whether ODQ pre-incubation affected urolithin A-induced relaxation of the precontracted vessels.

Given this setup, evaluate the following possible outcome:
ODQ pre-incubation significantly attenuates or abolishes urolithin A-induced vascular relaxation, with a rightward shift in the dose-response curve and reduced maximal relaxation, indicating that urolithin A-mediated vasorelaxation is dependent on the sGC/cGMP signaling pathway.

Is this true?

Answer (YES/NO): NO